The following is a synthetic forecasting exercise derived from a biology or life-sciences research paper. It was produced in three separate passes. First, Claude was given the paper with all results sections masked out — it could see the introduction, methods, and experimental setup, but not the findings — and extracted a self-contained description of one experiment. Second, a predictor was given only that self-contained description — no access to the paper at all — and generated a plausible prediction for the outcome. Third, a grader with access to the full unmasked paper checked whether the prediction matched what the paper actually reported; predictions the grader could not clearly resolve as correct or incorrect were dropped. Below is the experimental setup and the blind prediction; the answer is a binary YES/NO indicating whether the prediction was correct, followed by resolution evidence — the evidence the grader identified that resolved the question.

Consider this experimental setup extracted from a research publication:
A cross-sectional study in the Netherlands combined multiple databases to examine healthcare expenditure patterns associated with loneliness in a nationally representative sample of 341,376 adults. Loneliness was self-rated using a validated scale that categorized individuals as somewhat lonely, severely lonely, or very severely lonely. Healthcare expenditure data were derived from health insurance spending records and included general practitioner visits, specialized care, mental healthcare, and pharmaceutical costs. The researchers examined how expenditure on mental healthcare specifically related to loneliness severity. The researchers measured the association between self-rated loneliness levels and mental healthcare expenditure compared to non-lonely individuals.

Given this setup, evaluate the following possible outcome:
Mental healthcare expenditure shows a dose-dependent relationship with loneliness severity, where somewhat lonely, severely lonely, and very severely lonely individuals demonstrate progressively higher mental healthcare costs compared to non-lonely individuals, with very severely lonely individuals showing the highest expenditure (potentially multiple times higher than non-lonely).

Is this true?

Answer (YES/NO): NO